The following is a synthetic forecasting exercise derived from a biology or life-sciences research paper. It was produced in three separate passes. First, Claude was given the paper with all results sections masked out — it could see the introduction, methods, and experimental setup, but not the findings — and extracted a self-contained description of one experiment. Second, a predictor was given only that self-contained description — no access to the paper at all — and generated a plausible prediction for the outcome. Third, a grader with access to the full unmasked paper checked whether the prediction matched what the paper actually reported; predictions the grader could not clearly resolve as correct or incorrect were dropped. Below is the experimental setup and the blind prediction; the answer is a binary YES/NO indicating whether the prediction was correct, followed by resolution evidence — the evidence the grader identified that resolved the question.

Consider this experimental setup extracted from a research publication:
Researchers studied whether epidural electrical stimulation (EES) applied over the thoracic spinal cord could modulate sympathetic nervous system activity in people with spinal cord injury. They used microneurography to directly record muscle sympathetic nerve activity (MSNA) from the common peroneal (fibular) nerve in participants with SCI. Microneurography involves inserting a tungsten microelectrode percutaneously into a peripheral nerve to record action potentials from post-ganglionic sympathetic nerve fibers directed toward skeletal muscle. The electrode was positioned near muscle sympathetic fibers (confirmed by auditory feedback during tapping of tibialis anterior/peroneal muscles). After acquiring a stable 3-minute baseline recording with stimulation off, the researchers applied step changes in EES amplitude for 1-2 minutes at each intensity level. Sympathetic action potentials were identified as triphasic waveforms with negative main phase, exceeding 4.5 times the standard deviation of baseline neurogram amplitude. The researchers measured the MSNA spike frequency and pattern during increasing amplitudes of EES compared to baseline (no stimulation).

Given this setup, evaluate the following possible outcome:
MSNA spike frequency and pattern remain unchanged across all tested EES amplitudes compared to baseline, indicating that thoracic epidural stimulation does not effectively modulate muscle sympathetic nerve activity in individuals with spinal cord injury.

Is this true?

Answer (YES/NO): NO